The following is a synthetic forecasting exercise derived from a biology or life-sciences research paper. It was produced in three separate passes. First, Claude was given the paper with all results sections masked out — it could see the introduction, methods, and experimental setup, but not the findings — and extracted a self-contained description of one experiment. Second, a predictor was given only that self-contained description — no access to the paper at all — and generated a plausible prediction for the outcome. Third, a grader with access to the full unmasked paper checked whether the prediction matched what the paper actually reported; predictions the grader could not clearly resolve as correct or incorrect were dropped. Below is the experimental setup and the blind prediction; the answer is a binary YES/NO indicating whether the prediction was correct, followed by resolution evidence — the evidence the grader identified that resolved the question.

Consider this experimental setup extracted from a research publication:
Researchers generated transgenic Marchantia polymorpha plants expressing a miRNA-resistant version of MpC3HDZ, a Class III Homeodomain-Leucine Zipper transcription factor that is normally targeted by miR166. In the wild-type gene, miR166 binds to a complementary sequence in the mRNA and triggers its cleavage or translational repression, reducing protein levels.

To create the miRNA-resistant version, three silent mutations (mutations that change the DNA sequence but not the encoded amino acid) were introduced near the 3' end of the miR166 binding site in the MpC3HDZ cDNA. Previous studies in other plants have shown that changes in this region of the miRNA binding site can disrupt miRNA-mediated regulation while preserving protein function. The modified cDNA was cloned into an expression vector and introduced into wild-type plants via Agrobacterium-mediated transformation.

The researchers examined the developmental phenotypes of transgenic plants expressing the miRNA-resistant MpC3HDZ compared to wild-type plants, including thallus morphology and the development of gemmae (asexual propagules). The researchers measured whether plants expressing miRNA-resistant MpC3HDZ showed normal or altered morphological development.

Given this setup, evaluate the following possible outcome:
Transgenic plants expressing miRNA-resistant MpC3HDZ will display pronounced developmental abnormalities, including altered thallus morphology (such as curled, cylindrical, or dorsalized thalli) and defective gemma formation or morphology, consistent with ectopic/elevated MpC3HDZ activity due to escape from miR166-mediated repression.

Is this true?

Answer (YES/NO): YES